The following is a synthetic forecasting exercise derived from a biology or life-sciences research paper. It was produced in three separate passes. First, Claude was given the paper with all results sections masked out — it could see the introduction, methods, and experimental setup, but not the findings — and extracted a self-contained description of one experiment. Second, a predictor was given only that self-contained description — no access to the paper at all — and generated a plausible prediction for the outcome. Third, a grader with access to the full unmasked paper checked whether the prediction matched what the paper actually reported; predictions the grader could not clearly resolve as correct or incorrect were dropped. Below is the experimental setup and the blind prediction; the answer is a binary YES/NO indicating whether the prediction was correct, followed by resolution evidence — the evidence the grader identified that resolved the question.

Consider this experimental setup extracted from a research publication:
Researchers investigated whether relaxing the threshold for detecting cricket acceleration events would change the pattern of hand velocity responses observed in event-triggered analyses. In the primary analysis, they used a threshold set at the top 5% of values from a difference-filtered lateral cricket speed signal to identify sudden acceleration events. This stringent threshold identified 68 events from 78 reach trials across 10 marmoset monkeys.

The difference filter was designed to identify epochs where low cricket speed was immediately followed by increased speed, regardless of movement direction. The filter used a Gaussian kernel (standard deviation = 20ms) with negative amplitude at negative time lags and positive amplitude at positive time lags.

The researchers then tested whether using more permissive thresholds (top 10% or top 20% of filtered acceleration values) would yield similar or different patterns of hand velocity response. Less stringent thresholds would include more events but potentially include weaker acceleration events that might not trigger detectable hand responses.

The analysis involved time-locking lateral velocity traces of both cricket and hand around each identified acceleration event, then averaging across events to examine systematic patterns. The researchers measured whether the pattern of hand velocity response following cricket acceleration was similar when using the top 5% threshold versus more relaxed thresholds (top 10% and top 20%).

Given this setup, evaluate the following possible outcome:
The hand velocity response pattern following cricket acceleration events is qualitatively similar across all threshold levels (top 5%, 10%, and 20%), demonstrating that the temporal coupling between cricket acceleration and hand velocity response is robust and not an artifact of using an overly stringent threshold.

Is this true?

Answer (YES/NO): YES